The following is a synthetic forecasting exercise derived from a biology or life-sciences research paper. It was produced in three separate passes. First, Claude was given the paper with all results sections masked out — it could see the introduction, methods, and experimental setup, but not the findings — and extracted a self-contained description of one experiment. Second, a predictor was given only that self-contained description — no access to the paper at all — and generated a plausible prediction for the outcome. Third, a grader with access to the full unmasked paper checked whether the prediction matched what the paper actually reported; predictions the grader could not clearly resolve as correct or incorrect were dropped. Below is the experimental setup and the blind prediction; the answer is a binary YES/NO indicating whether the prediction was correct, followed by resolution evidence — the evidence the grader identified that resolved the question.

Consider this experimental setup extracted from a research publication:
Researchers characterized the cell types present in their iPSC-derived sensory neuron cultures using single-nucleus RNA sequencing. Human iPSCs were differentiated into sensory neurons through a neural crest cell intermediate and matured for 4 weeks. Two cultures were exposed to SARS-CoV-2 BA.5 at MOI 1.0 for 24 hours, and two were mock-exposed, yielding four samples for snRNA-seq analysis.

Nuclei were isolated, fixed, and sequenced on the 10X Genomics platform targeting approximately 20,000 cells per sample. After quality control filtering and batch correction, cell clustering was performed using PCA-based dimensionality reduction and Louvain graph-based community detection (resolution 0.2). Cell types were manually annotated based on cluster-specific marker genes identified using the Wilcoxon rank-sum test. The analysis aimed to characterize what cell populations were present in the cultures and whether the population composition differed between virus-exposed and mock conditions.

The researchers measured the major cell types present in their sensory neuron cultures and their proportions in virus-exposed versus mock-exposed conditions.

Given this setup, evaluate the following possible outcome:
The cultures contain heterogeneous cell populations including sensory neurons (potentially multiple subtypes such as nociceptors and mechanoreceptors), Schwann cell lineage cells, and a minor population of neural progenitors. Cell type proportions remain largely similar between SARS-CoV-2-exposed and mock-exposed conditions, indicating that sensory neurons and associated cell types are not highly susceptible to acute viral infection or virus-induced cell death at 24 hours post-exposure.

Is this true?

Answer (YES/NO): NO